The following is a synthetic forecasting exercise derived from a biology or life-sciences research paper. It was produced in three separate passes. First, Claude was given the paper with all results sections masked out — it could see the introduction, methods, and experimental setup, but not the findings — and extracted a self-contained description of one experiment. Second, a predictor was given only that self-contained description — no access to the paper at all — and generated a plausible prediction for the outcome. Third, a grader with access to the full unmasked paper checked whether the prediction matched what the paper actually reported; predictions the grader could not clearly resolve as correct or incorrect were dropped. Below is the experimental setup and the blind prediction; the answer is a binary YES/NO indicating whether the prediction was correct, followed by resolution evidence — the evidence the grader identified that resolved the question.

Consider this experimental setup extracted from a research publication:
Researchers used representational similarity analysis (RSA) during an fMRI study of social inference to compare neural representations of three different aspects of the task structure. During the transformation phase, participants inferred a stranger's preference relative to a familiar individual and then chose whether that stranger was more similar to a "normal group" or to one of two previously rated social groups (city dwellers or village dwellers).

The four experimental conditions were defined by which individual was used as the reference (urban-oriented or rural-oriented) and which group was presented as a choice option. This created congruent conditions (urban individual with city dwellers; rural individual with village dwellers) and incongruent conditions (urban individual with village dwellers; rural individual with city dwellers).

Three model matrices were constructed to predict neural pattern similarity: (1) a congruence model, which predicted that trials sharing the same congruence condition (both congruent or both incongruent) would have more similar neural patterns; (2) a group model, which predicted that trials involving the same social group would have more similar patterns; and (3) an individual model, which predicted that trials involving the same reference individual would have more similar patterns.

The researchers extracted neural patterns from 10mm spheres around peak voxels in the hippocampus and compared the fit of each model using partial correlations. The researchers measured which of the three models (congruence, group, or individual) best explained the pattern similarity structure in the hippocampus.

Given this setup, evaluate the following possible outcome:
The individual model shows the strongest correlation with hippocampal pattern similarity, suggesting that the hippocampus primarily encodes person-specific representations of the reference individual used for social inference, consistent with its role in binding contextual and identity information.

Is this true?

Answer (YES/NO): NO